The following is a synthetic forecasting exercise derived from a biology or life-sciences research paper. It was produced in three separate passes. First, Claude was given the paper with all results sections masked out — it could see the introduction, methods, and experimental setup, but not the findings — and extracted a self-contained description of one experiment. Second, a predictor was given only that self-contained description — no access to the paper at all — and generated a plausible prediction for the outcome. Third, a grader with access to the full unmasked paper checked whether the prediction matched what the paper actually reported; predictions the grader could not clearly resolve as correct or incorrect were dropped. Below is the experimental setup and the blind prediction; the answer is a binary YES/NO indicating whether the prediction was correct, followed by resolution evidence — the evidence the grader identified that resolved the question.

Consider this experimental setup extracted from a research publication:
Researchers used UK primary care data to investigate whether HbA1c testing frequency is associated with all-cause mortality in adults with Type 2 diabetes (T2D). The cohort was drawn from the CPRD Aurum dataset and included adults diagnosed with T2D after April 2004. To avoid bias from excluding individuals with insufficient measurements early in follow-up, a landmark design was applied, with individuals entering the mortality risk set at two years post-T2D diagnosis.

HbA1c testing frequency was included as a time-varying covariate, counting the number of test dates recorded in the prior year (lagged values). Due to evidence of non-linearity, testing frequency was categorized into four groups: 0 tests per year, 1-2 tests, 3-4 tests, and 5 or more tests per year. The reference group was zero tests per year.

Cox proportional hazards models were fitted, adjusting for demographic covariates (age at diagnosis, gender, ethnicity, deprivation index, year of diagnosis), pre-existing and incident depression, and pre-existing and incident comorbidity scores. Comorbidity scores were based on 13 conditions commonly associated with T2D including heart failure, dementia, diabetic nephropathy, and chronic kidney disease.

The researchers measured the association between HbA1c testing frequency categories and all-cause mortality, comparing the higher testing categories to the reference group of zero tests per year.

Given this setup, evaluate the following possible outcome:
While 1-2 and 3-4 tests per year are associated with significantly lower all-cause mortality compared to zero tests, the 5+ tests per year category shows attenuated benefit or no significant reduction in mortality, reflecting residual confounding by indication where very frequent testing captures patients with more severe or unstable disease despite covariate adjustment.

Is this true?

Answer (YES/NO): YES